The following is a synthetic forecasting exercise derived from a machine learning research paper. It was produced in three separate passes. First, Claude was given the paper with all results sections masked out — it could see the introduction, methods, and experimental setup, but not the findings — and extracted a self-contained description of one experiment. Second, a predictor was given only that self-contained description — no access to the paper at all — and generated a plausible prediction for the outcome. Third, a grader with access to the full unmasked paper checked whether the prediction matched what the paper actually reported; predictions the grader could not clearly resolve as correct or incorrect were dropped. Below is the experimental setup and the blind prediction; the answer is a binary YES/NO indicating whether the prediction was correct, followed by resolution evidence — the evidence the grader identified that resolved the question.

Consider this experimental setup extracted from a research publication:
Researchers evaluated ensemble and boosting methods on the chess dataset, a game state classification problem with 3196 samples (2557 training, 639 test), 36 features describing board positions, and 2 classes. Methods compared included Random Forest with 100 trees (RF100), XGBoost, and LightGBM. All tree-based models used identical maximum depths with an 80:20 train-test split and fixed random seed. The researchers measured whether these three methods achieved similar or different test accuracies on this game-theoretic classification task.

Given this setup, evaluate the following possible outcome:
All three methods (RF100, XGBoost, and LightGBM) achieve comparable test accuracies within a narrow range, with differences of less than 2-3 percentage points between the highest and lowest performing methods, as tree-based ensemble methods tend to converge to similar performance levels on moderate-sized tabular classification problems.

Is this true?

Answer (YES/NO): YES